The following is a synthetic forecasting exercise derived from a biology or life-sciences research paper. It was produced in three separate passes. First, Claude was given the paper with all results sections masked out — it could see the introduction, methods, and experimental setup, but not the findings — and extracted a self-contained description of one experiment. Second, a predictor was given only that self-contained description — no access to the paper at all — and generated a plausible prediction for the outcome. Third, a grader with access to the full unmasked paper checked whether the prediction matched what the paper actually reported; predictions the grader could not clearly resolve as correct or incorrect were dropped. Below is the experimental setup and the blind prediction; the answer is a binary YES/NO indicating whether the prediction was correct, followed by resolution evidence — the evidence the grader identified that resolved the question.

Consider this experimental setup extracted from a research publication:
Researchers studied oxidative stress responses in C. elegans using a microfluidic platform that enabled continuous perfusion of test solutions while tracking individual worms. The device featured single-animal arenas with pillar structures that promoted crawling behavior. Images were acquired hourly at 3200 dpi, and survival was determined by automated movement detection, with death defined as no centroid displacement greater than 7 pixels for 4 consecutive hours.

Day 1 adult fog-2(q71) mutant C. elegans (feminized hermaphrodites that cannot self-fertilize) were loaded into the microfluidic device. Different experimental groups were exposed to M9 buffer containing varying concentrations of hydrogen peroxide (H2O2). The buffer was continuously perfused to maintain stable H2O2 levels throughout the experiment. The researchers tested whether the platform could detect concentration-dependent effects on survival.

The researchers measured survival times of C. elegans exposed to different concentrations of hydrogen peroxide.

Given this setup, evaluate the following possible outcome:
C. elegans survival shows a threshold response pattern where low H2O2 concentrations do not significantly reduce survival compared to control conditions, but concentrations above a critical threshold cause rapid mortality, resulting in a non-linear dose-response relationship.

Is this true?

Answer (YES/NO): NO